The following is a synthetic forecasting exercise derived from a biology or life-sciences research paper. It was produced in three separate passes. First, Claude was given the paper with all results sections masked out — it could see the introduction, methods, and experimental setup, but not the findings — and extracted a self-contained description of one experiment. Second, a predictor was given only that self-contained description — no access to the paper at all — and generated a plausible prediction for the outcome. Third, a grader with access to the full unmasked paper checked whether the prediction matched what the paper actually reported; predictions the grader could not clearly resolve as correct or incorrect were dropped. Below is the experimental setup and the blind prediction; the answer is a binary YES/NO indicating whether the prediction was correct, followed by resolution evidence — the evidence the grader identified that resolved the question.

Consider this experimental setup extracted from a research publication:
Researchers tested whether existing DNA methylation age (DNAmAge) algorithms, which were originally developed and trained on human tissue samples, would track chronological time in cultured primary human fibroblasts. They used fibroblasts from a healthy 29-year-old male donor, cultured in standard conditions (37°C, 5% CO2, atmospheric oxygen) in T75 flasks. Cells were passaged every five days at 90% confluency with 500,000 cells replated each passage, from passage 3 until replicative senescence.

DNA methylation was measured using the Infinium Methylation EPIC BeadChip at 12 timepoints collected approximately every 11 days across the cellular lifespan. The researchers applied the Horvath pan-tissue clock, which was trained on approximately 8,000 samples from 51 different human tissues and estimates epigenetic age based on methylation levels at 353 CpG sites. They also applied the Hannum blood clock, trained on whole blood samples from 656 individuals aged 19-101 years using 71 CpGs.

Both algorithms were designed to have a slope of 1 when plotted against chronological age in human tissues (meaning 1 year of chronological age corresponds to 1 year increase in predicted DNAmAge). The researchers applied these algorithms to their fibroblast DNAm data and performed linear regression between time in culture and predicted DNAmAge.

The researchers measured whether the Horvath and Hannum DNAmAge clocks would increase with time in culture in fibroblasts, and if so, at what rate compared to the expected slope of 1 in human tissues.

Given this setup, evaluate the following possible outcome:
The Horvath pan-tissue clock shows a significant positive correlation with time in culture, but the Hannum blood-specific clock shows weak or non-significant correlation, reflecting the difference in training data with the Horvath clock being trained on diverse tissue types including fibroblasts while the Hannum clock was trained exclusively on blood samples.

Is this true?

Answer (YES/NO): NO